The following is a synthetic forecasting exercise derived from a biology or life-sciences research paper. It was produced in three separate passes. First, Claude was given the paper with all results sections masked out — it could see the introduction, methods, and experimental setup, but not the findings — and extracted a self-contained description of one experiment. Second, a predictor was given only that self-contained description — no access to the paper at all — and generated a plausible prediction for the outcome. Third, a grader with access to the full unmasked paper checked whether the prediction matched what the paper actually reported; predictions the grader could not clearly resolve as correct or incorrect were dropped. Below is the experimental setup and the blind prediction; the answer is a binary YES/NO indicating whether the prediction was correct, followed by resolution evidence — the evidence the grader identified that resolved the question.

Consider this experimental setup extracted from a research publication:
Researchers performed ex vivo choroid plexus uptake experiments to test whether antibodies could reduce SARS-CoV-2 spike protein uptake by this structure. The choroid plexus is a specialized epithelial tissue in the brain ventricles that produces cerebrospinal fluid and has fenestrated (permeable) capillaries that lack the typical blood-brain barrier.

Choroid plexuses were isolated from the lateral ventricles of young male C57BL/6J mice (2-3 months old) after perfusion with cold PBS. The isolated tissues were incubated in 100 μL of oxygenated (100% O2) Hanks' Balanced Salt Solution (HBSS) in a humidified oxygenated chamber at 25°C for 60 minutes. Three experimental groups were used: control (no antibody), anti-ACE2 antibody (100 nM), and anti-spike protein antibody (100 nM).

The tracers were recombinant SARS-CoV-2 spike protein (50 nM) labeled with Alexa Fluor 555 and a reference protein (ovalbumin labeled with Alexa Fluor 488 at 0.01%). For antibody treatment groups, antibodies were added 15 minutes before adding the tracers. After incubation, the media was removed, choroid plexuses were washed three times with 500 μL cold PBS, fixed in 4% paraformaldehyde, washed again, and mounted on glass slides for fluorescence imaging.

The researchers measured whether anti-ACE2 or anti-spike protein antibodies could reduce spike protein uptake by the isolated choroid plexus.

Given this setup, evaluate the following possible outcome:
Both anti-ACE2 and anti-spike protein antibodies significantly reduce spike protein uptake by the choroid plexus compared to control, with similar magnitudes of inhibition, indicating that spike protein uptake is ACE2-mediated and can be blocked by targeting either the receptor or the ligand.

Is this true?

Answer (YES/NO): NO